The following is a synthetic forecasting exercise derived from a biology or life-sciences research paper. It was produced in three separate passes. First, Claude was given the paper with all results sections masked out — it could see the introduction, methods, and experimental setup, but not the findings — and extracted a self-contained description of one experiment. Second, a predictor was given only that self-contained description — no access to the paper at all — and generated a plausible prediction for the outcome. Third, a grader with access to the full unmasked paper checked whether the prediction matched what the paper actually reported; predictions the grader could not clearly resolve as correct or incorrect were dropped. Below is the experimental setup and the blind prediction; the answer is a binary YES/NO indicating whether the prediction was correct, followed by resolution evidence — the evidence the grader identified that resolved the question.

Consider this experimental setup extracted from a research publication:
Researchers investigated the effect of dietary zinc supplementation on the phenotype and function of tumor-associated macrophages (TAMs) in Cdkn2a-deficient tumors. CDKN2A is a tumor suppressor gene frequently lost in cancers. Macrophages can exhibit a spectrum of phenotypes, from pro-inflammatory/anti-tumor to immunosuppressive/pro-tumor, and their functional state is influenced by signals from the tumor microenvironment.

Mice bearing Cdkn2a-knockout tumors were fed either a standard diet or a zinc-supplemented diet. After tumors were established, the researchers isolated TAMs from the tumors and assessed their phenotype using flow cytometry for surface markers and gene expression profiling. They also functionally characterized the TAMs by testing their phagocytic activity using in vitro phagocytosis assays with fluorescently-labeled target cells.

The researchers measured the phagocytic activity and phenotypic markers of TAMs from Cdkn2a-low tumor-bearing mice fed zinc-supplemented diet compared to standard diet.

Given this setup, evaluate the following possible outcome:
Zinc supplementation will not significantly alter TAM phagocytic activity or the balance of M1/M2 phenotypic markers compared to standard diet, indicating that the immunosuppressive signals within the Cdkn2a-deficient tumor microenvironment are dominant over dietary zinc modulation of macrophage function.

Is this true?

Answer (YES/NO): NO